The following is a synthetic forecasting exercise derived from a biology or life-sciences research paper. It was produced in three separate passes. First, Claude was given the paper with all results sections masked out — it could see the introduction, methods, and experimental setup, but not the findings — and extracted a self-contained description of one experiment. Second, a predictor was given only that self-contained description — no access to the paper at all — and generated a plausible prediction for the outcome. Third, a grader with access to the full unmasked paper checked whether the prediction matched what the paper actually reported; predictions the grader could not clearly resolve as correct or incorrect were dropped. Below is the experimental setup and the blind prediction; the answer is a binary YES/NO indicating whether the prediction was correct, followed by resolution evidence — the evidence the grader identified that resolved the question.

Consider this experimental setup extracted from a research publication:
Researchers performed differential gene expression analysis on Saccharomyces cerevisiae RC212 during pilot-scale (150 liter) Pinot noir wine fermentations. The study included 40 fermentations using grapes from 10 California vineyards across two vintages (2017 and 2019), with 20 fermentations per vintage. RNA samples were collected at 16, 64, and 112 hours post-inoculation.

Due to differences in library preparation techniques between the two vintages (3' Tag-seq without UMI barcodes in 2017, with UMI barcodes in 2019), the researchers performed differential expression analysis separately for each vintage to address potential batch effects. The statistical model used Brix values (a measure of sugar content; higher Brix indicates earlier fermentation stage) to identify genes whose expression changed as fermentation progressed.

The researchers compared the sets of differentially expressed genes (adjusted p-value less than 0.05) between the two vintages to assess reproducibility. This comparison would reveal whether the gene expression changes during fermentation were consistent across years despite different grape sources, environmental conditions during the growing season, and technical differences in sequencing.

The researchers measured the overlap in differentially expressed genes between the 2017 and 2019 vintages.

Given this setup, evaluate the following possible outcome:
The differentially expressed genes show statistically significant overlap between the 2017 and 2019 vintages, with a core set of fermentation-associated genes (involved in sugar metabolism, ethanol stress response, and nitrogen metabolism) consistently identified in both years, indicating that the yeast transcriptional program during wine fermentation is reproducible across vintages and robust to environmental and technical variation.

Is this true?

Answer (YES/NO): YES